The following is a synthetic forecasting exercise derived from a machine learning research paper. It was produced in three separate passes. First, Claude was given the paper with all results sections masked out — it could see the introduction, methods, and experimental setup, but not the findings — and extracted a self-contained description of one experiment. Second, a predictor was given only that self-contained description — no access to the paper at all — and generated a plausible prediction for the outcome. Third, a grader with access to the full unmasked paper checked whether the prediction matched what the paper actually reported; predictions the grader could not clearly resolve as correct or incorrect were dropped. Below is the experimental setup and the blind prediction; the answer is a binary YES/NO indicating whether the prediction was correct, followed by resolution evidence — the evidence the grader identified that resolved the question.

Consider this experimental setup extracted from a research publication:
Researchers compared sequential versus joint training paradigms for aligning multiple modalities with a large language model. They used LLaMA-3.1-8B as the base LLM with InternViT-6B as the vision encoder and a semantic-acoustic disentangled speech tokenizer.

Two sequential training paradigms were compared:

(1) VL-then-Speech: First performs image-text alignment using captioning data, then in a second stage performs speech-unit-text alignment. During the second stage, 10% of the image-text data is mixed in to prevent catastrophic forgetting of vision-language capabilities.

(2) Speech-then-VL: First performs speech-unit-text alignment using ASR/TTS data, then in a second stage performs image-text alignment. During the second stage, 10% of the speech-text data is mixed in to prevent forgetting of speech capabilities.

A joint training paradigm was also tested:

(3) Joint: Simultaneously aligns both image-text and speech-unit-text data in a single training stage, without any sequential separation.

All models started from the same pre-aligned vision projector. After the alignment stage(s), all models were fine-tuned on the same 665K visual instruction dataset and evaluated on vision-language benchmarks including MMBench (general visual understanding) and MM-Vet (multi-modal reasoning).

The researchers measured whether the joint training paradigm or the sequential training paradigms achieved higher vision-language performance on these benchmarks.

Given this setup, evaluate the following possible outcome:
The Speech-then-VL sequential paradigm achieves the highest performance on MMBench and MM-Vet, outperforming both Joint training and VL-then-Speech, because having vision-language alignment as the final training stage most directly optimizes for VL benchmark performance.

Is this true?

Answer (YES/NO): NO